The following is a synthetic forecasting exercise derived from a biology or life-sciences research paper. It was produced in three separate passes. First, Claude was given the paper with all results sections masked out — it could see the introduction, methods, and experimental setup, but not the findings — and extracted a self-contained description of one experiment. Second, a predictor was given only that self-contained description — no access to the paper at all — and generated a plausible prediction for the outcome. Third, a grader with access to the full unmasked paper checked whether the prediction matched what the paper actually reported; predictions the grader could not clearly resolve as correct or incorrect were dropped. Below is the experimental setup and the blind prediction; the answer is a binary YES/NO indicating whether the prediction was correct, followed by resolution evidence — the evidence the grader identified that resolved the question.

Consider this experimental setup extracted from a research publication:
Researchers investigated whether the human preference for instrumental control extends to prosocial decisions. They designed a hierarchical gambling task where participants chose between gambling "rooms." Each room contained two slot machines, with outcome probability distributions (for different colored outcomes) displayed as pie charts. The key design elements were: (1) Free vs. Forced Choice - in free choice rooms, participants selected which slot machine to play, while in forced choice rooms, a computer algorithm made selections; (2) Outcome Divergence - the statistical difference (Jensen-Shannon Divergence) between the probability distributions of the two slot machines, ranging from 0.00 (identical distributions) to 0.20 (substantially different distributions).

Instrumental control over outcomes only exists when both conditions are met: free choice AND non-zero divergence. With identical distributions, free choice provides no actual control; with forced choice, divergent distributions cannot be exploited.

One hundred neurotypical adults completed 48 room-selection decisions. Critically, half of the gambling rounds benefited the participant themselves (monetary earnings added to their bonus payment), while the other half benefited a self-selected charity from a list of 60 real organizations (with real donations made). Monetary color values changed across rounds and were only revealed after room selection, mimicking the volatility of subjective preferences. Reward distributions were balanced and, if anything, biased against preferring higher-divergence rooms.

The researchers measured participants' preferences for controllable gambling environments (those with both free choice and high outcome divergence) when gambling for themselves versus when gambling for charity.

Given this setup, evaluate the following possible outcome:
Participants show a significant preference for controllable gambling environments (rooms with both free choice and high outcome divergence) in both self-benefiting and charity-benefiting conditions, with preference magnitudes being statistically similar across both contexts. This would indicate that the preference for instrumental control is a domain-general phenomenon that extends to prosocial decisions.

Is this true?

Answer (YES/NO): NO